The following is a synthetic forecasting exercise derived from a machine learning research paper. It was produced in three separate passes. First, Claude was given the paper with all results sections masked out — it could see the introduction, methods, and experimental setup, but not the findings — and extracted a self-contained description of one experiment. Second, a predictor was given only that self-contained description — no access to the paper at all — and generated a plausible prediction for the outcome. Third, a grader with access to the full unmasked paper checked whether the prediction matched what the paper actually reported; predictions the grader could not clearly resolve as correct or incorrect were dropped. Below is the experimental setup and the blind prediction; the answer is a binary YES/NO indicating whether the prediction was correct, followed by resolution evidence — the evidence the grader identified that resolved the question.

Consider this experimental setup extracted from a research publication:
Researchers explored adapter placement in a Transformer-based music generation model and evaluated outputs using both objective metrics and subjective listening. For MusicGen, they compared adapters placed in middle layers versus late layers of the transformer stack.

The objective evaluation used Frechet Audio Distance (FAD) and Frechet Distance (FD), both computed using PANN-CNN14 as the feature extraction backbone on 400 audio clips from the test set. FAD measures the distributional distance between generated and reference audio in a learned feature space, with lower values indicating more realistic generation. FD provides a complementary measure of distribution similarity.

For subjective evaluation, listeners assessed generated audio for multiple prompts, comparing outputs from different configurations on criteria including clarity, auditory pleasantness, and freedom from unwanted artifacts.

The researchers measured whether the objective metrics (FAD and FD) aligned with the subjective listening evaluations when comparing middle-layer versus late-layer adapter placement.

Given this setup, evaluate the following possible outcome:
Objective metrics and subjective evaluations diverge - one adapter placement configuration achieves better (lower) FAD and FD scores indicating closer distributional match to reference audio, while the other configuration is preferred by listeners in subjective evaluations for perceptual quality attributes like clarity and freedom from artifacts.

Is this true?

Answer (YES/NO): NO